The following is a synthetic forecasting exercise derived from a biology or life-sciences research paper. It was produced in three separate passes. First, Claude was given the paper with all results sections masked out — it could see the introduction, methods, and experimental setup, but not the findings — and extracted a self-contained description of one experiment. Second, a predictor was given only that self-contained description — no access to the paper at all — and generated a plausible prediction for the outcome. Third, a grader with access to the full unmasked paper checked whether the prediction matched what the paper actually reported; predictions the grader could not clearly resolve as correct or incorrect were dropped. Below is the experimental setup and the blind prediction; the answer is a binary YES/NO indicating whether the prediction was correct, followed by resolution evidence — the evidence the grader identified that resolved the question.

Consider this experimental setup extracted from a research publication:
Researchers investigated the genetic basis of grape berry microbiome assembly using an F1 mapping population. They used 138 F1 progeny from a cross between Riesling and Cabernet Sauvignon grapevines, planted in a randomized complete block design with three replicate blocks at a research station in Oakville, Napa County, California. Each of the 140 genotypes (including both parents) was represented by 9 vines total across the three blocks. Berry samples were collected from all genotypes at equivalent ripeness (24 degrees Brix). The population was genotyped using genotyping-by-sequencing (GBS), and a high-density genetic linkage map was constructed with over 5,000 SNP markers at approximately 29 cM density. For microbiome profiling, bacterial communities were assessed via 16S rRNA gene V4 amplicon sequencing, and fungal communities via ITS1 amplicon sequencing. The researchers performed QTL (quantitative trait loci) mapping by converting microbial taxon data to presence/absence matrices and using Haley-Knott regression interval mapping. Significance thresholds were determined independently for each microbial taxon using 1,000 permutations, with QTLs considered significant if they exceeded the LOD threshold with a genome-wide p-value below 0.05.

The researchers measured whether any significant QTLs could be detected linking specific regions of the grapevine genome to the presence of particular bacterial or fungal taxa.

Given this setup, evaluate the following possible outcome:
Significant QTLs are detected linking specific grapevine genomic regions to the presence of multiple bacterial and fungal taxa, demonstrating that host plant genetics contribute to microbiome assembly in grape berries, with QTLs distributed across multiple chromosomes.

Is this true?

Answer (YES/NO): YES